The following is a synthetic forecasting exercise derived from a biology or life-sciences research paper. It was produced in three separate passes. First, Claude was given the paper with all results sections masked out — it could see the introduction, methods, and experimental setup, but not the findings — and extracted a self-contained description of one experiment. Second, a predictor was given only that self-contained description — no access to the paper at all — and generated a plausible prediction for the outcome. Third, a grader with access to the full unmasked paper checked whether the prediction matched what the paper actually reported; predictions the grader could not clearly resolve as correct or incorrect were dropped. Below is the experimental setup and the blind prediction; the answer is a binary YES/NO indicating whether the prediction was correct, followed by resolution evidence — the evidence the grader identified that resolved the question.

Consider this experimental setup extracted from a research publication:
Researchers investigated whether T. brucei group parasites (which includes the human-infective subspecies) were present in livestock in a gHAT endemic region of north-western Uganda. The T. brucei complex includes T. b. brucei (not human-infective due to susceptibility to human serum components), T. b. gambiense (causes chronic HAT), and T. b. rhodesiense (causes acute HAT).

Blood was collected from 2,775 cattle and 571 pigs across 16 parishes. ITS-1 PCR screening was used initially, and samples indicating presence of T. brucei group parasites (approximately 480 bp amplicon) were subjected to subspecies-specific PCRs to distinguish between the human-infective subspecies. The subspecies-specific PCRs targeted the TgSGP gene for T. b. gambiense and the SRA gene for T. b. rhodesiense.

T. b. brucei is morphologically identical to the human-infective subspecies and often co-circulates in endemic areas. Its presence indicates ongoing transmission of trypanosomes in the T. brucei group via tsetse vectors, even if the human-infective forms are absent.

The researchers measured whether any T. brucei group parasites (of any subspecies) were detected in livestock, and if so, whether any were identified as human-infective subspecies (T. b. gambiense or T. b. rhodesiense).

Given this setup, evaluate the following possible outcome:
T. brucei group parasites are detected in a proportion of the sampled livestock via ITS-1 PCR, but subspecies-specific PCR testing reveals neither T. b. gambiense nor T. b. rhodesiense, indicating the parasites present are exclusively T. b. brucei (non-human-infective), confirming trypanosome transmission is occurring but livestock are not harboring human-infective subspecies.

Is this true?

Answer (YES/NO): YES